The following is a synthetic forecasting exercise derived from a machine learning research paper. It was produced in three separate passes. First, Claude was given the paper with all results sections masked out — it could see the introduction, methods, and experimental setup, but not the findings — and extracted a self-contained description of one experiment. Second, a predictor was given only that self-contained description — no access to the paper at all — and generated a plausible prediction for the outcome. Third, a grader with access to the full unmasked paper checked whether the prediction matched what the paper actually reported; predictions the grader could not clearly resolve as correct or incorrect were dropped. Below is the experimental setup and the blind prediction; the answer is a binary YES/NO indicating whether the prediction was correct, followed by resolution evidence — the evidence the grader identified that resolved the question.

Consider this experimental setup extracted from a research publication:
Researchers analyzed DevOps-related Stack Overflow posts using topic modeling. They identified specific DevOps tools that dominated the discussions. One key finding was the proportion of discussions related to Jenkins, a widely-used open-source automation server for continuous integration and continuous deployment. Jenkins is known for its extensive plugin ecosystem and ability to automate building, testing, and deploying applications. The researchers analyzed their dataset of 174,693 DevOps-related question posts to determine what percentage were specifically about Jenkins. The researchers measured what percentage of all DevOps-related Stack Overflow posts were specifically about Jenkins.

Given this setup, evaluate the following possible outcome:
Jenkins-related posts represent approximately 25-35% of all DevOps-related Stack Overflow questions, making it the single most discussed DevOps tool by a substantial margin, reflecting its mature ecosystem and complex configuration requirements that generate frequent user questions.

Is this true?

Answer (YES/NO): NO